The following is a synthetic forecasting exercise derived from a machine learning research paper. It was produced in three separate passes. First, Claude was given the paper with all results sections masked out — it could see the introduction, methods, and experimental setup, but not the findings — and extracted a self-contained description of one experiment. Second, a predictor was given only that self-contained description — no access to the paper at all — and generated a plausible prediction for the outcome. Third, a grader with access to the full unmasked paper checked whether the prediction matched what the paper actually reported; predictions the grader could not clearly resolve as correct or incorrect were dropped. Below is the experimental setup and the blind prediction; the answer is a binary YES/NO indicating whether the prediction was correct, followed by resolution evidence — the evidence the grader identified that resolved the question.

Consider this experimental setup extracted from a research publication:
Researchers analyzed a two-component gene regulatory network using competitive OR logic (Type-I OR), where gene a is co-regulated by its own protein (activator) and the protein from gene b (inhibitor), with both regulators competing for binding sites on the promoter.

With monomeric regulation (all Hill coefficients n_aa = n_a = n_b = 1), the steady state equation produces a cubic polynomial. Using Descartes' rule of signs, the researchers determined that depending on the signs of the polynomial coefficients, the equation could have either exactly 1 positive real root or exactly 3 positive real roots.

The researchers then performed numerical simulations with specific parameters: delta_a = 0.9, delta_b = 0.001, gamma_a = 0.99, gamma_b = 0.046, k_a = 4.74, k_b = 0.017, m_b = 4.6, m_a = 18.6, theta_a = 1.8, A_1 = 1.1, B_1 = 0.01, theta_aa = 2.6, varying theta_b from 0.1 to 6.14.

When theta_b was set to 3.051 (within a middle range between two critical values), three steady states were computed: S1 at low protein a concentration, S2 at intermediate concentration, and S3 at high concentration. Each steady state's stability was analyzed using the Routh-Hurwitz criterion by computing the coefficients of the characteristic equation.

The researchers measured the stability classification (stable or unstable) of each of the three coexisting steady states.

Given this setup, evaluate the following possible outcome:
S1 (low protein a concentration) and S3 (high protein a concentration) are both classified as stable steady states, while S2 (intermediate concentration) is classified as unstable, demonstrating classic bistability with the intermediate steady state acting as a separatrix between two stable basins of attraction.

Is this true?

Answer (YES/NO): YES